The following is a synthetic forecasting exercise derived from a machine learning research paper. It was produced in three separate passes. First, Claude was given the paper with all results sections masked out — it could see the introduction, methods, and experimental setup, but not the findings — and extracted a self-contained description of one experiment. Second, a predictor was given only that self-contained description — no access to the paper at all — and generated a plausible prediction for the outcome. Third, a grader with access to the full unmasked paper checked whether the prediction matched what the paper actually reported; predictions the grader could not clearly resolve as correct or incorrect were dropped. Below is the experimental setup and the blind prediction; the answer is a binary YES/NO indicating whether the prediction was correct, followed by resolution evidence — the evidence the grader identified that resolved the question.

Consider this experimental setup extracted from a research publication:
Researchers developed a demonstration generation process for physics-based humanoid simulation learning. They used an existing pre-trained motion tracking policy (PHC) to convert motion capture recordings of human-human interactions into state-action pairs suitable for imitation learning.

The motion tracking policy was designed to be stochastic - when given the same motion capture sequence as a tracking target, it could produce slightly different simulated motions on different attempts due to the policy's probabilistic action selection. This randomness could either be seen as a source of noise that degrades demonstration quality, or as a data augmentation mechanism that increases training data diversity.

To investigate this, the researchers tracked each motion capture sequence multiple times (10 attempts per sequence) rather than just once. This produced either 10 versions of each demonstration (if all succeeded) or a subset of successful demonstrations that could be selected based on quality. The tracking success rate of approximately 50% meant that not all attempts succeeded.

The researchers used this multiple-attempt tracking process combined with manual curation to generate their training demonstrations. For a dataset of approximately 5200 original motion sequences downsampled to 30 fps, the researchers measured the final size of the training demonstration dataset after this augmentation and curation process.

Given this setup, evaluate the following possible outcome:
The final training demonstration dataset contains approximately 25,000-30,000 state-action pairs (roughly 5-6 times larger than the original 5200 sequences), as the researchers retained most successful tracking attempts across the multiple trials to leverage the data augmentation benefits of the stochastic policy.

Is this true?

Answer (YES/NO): NO